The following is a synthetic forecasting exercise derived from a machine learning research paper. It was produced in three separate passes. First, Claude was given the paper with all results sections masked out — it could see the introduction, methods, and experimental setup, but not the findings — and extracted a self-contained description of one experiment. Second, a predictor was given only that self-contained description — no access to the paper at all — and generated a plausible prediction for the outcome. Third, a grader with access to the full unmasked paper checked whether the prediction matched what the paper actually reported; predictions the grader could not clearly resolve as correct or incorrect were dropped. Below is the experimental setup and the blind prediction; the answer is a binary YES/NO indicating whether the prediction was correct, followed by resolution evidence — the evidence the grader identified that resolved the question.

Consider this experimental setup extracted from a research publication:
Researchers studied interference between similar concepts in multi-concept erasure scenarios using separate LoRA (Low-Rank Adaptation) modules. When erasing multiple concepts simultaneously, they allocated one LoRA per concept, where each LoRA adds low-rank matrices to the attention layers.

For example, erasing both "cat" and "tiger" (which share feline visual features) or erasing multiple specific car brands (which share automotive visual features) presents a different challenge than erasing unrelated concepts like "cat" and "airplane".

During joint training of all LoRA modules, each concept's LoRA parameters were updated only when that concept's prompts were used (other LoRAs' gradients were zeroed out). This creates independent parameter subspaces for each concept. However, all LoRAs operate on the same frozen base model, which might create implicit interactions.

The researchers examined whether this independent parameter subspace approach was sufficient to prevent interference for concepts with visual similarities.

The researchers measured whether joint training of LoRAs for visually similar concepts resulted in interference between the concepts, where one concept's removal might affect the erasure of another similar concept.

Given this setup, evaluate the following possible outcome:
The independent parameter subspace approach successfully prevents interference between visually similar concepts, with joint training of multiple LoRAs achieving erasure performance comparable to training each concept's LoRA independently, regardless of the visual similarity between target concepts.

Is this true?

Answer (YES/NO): NO